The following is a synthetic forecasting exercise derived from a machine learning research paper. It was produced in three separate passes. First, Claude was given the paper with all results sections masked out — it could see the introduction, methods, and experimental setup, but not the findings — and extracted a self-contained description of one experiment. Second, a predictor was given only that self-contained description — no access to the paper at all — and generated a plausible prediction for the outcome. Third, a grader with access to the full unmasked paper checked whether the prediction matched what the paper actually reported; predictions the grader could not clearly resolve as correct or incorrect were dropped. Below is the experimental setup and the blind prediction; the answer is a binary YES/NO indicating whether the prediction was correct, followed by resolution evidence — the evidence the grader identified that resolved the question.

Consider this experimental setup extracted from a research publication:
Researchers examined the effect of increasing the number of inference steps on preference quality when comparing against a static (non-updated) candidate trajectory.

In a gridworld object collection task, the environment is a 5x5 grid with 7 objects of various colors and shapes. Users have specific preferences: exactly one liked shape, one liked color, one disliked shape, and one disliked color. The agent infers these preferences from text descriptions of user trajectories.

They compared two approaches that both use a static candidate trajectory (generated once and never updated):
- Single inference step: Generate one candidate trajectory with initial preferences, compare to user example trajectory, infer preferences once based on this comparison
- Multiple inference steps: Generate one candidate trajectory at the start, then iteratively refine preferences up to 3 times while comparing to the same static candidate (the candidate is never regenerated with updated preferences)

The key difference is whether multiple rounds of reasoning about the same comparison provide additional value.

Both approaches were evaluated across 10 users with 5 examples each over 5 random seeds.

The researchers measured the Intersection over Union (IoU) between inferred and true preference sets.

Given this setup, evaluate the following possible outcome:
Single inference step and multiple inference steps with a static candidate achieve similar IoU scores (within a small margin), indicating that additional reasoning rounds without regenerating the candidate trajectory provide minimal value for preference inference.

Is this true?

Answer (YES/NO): NO